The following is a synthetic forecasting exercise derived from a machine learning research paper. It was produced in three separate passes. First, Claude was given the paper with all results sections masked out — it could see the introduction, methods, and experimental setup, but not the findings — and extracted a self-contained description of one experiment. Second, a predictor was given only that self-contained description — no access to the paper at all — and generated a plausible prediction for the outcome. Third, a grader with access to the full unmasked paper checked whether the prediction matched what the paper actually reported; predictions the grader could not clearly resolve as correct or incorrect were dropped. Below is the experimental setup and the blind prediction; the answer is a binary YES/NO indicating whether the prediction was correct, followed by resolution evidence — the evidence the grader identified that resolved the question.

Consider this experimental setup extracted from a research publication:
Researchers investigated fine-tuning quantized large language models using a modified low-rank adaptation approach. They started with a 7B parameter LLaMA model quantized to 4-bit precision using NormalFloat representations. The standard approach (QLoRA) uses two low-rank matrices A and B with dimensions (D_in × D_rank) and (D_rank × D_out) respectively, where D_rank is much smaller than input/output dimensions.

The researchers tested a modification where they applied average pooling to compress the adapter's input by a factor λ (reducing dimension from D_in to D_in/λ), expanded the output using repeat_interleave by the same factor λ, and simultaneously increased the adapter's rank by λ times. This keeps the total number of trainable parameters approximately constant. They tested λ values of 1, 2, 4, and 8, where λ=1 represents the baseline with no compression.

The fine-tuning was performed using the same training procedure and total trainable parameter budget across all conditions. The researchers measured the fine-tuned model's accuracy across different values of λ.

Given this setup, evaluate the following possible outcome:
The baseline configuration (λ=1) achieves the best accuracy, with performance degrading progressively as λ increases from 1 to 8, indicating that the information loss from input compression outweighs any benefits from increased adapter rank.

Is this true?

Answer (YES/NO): NO